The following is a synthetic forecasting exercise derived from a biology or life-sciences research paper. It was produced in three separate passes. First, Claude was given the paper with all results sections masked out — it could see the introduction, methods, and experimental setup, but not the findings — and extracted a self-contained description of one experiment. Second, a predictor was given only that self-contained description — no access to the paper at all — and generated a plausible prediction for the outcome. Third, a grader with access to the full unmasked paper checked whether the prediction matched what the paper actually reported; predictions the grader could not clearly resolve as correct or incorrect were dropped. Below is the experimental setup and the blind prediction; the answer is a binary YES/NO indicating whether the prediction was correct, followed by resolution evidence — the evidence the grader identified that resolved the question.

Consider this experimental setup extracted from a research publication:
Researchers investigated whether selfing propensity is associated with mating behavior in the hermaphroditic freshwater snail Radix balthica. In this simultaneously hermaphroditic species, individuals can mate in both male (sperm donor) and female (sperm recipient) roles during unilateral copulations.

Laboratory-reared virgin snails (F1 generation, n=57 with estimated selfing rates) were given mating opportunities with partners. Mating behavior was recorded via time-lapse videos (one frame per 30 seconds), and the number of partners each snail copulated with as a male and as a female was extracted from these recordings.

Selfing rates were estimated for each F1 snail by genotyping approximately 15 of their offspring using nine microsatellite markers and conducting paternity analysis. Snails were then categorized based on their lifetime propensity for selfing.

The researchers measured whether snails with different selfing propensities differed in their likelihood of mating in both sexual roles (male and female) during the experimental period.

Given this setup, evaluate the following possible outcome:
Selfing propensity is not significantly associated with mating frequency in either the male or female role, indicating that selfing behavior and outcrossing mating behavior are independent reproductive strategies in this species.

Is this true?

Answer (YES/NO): NO